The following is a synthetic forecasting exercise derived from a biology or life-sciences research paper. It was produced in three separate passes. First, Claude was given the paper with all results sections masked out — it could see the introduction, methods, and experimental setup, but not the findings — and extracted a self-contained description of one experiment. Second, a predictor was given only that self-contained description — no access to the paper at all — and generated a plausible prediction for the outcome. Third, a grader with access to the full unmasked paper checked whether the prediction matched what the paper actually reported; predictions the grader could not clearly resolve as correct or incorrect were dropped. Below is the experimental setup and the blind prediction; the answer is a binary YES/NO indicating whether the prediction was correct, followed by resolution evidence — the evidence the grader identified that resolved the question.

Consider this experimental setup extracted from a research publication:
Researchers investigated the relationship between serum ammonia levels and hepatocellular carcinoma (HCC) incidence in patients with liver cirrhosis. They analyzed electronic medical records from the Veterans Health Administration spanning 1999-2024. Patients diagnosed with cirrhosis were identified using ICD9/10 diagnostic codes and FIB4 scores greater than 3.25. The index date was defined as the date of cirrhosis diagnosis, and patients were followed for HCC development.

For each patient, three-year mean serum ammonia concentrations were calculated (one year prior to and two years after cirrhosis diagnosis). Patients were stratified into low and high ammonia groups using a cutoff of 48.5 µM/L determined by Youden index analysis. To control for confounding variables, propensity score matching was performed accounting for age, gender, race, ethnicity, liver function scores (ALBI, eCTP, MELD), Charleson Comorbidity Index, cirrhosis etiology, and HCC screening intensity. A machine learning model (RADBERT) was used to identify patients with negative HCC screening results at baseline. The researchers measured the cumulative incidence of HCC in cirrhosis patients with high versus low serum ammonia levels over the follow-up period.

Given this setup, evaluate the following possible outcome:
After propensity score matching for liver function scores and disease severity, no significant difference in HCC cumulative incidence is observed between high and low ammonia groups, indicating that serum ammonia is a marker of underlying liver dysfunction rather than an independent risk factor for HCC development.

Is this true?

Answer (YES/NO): NO